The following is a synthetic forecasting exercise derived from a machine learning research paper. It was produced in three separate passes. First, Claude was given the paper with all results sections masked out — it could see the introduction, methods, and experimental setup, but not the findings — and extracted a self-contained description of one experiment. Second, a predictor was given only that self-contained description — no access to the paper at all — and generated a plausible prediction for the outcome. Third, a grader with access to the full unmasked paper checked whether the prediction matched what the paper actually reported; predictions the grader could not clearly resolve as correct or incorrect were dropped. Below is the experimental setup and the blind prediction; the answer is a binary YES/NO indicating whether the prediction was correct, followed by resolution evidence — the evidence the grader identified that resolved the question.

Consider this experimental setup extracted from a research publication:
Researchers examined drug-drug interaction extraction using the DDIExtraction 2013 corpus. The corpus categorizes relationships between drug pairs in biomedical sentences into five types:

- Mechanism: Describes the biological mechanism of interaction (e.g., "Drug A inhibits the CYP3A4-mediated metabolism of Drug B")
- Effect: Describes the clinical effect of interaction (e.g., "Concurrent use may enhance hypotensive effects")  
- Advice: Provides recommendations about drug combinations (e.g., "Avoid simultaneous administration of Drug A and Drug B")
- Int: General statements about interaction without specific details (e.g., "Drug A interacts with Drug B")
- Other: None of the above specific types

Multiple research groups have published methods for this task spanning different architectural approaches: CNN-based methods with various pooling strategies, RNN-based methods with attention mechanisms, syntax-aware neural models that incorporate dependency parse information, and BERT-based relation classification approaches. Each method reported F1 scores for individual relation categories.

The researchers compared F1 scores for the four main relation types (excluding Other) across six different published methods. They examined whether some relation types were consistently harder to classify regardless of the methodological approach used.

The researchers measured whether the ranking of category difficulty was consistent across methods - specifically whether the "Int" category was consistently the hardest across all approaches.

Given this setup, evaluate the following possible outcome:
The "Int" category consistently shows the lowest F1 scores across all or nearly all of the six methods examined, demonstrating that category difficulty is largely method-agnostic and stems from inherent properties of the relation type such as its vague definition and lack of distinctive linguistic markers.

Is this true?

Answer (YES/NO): YES